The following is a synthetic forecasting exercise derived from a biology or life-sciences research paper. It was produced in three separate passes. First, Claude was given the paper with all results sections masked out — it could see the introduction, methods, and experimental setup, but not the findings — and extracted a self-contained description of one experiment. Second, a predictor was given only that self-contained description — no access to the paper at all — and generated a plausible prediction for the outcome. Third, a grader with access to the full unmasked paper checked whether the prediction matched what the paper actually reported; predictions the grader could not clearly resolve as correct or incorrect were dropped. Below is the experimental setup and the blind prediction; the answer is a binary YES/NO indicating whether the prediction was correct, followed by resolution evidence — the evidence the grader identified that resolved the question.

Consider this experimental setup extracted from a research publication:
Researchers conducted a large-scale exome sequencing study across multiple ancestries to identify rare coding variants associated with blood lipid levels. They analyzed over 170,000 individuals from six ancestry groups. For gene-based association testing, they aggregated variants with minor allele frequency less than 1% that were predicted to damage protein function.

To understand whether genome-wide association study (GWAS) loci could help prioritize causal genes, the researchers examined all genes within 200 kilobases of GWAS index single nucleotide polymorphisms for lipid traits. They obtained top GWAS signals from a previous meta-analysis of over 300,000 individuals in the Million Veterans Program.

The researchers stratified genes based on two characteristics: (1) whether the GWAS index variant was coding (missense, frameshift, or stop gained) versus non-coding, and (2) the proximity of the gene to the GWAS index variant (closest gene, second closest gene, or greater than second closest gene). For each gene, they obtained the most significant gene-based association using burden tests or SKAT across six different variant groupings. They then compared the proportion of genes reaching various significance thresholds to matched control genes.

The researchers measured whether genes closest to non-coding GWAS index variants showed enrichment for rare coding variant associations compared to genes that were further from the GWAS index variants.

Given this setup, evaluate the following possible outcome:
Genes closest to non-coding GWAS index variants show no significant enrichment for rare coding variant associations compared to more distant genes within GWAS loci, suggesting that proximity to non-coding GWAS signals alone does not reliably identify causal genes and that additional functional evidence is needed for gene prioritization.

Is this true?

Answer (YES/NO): NO